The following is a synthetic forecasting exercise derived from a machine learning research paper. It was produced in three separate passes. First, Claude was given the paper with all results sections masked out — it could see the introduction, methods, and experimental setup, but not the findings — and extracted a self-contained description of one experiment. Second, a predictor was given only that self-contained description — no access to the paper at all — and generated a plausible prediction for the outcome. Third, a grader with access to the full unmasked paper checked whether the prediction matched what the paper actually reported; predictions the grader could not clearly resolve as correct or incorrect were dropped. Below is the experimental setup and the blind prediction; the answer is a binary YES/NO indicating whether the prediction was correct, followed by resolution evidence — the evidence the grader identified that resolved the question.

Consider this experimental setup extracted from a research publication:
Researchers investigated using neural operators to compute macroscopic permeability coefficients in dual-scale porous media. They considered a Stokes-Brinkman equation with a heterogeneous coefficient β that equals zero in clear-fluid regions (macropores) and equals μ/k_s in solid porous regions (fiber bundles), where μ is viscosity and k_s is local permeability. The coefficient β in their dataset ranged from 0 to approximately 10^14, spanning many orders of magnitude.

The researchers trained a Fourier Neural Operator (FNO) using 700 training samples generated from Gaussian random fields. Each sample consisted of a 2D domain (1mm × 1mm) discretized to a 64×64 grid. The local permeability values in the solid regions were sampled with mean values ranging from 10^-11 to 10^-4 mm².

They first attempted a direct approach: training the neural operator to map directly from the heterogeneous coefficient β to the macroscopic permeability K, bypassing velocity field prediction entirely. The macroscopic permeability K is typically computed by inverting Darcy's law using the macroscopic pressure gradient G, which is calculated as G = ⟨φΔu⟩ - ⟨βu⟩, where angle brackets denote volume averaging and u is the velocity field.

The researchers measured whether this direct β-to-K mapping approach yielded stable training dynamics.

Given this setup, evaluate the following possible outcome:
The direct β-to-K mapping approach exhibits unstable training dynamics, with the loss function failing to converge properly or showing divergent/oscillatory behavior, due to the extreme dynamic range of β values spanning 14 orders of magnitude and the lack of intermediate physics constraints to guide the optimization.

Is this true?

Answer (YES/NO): NO